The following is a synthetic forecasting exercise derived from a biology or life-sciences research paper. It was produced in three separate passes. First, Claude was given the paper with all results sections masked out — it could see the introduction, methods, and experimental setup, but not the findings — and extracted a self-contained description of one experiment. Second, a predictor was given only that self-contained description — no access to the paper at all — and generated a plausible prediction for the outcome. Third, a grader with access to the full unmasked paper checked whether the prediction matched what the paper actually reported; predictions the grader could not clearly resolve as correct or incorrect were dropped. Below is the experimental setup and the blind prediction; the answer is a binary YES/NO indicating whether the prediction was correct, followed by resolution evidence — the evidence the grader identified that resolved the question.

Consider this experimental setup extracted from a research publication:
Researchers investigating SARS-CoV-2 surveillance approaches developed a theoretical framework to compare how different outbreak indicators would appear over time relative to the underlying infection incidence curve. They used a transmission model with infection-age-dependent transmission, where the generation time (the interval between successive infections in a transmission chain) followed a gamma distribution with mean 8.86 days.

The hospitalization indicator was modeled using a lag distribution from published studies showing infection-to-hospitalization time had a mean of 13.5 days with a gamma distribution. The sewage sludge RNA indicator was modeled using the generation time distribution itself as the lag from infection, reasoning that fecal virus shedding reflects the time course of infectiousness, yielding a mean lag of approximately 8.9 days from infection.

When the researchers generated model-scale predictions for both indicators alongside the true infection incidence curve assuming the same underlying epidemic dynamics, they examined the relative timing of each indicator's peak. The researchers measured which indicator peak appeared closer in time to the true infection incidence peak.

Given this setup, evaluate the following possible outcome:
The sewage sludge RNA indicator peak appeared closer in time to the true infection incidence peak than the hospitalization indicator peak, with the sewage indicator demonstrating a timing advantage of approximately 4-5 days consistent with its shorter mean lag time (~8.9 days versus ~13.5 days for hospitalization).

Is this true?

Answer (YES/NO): YES